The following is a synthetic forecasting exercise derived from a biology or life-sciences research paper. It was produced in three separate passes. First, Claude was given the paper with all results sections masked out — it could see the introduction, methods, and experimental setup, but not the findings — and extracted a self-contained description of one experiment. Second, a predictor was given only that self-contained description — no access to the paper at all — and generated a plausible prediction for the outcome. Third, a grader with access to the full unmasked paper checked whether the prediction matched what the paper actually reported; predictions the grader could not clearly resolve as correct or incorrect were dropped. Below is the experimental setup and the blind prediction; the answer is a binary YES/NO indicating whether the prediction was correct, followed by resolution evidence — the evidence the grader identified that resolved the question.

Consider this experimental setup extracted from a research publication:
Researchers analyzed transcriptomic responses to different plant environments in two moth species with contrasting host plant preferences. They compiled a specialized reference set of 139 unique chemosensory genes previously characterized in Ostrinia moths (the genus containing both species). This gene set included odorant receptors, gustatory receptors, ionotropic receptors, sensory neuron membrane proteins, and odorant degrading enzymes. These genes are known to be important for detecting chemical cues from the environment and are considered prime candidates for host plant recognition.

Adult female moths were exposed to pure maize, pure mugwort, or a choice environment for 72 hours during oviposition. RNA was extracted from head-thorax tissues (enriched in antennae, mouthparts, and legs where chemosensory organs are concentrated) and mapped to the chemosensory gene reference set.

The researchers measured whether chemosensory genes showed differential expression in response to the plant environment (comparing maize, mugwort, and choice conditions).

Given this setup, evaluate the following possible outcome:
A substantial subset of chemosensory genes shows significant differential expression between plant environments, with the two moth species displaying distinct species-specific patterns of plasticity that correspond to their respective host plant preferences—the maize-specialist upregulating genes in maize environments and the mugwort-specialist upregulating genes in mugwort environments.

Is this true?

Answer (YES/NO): NO